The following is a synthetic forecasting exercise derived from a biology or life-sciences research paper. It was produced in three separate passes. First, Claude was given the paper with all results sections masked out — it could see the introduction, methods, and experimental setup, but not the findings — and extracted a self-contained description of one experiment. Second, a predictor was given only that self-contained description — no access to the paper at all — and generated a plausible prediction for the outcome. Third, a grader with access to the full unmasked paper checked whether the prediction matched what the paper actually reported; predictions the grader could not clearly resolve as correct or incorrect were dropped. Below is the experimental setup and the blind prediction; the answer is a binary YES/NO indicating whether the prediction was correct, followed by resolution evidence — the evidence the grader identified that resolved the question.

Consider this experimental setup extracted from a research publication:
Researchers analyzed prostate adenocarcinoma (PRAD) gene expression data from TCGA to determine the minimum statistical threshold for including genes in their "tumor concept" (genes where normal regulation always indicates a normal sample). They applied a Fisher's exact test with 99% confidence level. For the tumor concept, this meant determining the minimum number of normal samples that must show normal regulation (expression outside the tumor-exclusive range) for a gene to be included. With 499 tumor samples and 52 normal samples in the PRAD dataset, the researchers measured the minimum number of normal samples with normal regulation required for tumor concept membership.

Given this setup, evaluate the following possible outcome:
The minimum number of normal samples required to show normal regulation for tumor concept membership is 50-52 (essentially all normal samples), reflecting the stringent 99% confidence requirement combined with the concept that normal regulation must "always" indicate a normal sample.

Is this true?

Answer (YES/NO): NO